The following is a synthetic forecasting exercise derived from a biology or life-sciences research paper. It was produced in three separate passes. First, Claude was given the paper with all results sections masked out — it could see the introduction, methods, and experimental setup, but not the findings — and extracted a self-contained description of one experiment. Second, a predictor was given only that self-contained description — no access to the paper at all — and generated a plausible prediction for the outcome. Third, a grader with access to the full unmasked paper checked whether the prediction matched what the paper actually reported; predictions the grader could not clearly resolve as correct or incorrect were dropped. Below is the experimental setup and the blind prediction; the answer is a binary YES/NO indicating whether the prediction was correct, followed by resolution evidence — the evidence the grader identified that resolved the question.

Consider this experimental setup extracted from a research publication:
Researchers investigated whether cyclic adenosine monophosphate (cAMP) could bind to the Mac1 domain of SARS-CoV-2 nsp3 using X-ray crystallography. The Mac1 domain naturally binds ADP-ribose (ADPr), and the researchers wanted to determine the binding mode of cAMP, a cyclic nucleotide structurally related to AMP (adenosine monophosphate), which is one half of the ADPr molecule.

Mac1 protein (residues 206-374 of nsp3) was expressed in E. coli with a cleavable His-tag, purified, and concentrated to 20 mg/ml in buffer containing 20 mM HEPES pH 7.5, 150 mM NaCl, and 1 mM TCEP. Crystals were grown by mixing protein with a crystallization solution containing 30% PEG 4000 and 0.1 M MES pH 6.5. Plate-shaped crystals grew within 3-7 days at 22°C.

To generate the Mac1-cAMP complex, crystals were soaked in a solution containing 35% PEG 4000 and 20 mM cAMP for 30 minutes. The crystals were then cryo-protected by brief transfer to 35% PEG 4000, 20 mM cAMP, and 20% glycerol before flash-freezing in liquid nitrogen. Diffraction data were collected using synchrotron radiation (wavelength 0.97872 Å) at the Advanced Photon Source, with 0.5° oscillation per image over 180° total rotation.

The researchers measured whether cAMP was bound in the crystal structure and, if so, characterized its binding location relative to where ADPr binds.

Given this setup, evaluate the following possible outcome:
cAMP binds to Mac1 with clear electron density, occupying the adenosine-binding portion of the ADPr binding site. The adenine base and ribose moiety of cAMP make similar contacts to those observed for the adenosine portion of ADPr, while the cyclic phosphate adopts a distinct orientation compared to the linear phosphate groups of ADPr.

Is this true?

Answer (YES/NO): NO